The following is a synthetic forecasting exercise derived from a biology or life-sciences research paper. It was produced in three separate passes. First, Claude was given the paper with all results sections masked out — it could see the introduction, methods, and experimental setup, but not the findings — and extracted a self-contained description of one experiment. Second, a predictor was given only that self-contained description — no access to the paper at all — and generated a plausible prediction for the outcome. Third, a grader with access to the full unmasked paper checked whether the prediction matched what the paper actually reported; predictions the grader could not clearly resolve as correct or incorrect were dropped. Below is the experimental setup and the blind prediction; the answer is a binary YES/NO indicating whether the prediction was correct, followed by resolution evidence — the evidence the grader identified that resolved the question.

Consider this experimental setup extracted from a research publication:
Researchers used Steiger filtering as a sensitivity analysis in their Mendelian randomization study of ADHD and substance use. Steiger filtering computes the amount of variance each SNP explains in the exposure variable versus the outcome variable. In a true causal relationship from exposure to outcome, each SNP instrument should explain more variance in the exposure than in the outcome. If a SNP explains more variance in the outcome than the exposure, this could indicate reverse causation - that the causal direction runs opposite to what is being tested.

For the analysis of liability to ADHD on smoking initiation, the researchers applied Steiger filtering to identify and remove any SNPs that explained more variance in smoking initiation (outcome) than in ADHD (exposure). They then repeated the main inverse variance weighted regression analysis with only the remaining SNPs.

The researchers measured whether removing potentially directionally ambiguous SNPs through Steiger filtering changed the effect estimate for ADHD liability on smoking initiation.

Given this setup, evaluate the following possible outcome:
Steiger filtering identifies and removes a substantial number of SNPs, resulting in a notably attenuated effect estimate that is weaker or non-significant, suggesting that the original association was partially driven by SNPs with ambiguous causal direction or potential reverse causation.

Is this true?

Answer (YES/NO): NO